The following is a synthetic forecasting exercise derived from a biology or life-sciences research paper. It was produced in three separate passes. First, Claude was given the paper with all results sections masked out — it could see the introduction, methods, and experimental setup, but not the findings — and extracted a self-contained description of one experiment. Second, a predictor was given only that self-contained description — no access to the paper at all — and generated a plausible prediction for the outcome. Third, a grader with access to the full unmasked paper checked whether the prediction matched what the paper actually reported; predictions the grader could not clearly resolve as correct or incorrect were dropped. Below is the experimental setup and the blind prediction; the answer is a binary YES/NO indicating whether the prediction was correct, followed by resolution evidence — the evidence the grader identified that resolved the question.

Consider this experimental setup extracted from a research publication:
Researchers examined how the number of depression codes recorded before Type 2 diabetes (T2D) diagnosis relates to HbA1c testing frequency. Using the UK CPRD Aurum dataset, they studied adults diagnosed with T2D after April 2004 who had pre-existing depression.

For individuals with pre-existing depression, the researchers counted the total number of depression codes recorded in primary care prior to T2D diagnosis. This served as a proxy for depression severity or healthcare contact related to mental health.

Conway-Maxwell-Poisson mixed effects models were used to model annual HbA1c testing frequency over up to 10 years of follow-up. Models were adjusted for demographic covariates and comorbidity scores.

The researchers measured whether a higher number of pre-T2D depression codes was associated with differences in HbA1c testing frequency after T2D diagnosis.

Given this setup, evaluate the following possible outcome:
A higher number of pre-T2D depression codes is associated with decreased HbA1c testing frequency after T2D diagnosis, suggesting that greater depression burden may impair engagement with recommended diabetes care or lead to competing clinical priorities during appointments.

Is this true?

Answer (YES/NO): NO